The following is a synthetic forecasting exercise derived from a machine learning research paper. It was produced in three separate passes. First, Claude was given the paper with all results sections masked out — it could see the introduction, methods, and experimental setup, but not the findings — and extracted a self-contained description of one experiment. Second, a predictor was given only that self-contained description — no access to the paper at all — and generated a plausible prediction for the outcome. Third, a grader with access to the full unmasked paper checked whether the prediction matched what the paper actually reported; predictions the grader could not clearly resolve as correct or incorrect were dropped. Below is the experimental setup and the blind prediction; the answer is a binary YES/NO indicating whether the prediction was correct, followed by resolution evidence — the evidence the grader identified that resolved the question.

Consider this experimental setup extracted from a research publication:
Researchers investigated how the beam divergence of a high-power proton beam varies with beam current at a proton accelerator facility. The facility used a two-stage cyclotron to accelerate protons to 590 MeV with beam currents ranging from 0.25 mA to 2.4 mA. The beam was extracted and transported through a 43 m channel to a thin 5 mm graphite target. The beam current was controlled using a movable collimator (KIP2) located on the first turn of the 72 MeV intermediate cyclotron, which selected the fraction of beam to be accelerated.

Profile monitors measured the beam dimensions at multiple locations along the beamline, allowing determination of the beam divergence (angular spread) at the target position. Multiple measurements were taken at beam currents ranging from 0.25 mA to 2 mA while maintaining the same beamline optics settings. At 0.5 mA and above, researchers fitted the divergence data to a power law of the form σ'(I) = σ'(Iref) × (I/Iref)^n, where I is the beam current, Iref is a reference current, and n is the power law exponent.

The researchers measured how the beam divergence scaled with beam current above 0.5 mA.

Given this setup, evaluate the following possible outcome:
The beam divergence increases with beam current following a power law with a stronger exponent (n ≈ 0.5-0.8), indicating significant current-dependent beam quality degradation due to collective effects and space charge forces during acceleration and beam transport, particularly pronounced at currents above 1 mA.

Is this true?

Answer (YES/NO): NO